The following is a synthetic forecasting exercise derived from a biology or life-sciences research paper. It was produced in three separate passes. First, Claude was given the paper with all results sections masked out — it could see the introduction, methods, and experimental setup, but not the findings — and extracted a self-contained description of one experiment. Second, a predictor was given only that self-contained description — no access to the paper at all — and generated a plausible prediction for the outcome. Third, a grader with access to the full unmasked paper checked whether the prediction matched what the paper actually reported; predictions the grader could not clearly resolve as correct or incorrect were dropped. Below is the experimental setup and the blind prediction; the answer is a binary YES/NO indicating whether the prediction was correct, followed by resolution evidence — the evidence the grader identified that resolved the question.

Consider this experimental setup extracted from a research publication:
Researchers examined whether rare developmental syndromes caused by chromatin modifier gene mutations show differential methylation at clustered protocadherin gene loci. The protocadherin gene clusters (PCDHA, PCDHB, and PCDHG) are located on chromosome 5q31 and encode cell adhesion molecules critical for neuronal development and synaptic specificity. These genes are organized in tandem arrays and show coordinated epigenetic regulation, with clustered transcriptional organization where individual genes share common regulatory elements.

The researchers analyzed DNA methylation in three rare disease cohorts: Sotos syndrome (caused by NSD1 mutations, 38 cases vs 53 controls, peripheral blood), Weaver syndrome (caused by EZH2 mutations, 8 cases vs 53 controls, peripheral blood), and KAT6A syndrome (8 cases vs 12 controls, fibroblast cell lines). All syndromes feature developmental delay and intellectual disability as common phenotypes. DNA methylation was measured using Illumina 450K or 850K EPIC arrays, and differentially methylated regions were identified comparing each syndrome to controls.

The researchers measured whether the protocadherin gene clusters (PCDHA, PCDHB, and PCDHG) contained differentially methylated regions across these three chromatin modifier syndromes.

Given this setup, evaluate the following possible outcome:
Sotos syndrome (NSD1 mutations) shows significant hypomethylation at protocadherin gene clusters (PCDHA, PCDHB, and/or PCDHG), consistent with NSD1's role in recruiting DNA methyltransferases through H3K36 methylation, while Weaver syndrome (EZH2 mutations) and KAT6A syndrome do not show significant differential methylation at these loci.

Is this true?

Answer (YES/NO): NO